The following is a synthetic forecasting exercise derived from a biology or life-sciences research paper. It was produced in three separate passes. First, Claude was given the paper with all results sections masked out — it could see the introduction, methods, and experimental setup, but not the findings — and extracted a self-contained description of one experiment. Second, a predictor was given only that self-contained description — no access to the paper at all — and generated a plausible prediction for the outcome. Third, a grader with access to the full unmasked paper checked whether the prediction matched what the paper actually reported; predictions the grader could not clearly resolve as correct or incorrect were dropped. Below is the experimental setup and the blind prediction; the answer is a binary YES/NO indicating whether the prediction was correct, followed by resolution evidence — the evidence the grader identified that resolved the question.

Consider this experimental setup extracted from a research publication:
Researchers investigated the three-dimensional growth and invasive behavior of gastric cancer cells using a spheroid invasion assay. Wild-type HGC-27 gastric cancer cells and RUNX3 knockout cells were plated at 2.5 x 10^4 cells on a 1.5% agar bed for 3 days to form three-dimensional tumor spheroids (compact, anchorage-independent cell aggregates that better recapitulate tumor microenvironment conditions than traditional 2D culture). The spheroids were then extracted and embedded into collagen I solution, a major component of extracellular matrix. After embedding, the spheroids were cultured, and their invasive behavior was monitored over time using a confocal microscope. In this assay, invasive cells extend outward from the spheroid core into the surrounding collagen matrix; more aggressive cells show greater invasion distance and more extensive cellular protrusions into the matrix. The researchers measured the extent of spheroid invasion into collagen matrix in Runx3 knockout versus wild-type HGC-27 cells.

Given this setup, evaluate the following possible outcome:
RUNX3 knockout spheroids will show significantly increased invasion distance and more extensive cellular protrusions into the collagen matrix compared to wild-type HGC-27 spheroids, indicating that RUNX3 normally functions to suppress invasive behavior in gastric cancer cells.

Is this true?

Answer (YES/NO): NO